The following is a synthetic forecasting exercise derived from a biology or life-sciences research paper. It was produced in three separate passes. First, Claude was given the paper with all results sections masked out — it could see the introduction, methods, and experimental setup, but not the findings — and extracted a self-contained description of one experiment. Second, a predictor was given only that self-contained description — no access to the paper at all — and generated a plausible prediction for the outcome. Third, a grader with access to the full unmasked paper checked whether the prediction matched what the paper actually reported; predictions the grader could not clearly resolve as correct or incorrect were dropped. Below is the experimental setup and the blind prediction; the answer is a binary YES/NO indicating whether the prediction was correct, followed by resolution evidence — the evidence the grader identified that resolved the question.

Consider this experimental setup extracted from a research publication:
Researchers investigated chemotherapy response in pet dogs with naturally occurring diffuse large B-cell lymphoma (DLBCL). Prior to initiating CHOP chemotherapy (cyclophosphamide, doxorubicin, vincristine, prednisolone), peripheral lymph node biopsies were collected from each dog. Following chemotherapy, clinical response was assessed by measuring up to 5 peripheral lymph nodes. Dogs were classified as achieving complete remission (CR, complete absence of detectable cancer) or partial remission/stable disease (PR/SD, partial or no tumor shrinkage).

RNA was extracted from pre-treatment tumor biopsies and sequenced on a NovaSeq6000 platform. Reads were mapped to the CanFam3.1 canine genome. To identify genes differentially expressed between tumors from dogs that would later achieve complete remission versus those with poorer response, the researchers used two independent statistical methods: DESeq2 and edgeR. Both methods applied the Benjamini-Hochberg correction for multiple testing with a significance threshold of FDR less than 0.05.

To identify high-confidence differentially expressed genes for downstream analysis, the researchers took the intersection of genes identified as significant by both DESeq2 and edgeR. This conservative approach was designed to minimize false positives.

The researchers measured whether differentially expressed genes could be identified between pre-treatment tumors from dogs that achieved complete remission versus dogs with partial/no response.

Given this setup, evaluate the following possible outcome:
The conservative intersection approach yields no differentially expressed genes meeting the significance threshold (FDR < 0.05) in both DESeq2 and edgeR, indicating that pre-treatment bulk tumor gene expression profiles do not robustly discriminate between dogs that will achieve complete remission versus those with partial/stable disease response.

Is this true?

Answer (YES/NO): NO